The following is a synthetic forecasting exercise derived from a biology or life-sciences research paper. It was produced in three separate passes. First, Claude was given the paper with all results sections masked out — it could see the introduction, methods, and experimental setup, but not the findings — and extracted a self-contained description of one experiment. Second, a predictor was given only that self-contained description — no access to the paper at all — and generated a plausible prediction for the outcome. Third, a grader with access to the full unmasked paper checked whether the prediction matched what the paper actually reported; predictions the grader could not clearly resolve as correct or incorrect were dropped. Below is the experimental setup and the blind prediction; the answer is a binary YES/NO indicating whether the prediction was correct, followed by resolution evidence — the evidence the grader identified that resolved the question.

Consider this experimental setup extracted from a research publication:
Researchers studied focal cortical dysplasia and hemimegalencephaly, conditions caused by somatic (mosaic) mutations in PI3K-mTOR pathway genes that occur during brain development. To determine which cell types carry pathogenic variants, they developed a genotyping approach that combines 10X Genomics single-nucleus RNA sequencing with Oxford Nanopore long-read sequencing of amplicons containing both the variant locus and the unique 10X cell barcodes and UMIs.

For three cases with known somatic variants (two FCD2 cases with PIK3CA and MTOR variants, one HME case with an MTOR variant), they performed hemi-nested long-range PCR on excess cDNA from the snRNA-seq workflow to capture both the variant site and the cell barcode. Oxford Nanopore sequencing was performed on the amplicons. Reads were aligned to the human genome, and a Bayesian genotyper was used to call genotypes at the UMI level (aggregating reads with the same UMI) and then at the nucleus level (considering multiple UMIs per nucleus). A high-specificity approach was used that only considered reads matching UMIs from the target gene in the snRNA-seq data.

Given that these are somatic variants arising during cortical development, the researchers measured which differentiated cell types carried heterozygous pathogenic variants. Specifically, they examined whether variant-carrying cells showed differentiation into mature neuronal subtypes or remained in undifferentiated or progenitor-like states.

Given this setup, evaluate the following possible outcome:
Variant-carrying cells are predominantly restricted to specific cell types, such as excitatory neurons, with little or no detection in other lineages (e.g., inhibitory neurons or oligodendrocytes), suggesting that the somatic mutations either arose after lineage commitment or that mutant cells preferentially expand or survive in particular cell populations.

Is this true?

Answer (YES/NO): NO